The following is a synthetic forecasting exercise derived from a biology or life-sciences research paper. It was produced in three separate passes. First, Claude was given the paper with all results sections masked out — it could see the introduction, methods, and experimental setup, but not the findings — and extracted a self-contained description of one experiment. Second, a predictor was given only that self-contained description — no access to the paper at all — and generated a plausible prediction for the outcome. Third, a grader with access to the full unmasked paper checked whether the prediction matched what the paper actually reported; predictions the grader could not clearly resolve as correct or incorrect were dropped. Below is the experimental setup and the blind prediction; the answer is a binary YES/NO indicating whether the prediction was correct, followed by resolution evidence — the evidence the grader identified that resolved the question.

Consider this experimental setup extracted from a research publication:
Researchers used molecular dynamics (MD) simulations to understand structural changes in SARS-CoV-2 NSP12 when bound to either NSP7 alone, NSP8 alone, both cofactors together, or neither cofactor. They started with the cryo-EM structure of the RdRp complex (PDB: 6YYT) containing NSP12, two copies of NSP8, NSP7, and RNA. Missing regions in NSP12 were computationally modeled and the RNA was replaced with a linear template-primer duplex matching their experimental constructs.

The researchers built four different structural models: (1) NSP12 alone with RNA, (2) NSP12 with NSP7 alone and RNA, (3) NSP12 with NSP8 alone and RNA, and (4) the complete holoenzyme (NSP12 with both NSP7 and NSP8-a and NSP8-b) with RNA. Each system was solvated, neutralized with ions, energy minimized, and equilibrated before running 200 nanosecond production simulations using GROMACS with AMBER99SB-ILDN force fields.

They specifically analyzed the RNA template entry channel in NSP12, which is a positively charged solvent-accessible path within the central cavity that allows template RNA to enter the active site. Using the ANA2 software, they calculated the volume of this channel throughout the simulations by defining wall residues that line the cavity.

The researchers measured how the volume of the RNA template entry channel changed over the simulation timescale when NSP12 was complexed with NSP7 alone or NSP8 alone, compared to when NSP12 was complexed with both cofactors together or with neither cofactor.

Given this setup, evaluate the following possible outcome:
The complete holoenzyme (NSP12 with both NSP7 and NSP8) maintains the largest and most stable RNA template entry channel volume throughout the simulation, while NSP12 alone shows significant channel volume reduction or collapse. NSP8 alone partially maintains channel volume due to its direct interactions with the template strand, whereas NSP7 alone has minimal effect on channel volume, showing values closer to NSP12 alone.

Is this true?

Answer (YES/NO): NO